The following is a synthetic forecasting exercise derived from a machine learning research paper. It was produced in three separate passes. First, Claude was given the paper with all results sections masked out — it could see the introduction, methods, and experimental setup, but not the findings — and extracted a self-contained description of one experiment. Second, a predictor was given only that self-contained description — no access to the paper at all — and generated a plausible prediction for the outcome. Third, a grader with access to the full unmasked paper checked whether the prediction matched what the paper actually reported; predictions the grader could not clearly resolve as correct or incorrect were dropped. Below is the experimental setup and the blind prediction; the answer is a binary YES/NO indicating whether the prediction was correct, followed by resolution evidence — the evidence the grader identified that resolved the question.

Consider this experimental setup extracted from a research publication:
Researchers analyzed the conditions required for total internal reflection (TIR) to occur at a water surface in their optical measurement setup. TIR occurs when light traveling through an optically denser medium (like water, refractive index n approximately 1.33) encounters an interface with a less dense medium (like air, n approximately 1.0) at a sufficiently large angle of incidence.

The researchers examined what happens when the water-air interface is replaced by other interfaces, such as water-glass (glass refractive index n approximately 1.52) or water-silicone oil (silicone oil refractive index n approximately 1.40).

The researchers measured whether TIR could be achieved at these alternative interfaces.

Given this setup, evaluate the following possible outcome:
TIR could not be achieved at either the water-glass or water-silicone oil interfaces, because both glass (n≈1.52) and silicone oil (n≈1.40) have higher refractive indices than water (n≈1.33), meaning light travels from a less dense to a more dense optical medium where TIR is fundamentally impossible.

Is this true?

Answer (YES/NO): YES